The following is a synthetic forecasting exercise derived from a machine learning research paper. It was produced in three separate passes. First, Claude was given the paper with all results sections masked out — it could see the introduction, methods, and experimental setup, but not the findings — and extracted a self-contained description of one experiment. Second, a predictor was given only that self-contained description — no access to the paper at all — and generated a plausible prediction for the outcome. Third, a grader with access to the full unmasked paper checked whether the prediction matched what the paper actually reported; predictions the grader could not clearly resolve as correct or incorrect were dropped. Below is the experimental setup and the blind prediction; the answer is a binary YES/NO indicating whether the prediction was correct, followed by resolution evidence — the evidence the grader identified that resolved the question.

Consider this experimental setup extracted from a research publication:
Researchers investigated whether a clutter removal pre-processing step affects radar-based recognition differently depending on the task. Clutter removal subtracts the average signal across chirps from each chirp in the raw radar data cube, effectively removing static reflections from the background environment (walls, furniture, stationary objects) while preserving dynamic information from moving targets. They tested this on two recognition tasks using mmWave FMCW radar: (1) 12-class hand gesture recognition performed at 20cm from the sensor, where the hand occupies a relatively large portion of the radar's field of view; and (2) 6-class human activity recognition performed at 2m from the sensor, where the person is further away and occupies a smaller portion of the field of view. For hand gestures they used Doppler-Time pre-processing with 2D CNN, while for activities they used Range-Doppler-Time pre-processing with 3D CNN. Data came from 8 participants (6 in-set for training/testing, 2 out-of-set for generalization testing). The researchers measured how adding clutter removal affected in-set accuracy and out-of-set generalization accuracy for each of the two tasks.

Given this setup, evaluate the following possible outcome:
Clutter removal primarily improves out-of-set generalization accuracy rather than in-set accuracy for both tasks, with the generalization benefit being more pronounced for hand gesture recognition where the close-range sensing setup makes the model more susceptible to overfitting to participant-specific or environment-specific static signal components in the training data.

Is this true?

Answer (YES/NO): NO